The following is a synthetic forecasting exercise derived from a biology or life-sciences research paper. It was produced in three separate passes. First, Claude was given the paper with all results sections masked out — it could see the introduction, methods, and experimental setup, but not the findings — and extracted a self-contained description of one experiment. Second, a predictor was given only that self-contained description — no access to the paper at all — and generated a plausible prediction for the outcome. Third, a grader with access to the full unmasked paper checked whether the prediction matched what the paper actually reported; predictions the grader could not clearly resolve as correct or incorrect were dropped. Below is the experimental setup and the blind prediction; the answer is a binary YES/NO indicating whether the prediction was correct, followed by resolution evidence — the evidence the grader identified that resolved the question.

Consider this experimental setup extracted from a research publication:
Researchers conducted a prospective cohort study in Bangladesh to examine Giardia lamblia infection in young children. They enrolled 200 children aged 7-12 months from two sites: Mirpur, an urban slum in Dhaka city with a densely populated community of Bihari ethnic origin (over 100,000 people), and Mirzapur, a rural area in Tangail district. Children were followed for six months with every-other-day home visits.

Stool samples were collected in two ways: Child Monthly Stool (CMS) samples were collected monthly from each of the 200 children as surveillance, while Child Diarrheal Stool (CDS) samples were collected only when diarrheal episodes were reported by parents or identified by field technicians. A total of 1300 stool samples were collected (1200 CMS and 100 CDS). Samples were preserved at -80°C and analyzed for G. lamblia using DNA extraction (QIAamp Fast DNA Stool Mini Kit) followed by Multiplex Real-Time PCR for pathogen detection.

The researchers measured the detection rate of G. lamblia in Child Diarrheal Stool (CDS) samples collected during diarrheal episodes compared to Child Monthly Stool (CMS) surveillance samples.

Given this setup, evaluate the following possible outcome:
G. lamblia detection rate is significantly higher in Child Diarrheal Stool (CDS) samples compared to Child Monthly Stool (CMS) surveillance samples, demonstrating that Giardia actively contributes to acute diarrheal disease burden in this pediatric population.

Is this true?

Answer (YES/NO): NO